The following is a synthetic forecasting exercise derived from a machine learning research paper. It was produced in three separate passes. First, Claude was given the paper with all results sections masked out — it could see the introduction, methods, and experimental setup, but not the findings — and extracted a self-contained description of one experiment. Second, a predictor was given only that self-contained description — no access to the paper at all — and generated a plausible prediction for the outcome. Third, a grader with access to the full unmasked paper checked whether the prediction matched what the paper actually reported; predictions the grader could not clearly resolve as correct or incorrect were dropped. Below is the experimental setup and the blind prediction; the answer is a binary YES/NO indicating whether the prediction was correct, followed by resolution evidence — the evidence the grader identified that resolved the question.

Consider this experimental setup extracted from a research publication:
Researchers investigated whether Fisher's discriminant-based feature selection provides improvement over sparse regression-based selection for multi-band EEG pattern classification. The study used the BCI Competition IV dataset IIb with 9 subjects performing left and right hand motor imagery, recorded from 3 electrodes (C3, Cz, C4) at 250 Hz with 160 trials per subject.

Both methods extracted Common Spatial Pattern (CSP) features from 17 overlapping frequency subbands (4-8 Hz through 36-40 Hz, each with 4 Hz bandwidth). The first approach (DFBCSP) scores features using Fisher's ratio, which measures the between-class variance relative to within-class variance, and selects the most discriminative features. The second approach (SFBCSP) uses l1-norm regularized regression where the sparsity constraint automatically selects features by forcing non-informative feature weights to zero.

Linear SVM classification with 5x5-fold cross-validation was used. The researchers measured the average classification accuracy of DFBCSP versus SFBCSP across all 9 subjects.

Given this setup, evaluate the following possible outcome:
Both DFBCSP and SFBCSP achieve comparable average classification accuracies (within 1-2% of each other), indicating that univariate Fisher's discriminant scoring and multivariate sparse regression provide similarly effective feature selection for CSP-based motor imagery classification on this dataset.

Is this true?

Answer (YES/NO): YES